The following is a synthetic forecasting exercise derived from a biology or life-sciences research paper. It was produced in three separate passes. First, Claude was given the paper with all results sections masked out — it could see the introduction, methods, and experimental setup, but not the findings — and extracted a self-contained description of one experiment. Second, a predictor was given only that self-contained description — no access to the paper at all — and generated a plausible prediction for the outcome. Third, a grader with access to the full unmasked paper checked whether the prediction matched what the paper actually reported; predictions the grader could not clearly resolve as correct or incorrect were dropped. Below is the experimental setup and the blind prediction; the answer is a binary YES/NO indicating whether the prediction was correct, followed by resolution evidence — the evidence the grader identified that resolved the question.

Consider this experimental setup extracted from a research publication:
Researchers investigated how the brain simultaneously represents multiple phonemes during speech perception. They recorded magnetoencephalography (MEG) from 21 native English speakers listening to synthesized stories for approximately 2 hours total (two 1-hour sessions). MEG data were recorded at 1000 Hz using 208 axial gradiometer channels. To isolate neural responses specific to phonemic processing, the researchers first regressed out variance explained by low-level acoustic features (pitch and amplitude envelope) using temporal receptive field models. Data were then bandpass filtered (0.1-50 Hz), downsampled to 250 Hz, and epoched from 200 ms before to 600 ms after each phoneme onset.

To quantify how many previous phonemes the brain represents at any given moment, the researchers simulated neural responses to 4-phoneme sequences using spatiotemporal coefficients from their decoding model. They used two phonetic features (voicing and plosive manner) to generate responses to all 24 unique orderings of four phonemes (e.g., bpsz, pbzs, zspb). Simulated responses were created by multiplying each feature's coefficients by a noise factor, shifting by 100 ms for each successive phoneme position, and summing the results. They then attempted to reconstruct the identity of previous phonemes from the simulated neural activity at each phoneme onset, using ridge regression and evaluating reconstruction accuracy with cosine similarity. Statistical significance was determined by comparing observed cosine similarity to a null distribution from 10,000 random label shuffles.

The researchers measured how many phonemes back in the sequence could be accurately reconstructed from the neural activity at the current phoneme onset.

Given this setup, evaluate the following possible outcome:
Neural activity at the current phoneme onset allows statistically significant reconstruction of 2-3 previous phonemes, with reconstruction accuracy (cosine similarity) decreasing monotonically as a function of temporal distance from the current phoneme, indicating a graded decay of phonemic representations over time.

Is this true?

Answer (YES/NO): NO